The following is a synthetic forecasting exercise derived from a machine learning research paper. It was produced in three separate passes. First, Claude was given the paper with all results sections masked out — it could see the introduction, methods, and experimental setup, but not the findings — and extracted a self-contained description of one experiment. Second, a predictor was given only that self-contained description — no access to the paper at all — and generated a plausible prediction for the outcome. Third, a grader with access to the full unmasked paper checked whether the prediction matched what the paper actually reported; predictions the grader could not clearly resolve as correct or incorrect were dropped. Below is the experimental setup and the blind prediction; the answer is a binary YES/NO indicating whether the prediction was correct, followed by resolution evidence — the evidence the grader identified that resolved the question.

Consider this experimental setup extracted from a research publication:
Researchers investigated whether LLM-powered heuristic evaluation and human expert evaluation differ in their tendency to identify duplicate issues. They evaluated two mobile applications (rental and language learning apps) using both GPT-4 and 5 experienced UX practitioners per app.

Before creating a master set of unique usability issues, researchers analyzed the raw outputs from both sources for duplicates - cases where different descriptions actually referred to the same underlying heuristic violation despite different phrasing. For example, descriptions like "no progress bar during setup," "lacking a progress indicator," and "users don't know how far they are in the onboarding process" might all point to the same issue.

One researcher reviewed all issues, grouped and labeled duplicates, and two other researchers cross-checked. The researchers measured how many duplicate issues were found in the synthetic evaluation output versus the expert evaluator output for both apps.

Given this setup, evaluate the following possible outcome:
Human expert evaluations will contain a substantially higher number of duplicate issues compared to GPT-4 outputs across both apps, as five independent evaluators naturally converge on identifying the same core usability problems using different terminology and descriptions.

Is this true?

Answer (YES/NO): NO